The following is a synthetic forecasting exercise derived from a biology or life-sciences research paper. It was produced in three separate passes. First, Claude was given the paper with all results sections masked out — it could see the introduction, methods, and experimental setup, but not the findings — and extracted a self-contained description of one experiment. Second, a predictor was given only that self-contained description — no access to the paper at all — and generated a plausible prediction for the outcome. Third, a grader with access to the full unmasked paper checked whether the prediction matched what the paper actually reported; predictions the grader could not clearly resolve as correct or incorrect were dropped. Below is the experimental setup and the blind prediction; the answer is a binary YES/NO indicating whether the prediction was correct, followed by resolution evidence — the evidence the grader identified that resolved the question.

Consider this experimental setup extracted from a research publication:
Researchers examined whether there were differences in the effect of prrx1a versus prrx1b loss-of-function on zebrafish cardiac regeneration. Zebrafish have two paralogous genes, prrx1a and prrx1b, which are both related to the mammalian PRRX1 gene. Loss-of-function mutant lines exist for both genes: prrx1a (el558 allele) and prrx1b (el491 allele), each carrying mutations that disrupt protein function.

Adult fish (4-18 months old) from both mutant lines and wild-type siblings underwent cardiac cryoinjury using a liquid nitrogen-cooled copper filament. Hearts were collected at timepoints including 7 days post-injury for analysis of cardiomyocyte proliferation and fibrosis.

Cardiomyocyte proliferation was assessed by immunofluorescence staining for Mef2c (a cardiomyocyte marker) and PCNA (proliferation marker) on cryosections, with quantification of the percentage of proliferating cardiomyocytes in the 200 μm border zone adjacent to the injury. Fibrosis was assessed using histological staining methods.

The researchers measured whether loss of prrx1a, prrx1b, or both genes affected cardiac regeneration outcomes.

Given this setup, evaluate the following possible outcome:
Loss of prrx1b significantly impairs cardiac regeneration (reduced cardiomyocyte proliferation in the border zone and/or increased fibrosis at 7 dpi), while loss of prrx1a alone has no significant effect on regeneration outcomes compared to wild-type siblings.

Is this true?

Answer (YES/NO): YES